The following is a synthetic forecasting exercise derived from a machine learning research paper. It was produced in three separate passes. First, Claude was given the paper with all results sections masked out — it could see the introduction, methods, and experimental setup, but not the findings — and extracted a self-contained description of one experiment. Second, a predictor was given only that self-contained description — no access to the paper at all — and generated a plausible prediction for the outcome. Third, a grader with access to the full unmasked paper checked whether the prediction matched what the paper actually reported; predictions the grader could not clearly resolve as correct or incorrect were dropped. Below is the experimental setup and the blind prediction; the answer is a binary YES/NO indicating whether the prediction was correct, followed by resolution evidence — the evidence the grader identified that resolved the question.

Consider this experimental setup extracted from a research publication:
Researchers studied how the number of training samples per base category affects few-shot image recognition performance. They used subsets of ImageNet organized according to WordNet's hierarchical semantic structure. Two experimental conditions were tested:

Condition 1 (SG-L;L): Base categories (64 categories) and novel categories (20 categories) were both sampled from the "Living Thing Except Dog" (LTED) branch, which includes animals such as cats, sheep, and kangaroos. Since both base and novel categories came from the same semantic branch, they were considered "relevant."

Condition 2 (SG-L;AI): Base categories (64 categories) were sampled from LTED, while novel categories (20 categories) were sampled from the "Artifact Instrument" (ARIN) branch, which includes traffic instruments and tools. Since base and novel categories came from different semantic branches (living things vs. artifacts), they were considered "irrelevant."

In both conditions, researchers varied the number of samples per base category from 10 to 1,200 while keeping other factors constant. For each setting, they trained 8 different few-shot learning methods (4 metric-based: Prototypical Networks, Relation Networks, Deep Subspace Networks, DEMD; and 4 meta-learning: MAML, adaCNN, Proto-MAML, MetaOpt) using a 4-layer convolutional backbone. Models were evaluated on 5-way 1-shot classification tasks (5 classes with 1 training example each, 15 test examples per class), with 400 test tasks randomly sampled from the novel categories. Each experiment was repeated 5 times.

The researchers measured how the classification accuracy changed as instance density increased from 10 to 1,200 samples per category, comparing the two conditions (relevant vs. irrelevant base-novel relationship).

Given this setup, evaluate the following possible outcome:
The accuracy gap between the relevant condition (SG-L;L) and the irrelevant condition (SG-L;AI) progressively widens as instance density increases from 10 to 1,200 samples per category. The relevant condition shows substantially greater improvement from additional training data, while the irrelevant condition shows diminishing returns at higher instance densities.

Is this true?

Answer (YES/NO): YES